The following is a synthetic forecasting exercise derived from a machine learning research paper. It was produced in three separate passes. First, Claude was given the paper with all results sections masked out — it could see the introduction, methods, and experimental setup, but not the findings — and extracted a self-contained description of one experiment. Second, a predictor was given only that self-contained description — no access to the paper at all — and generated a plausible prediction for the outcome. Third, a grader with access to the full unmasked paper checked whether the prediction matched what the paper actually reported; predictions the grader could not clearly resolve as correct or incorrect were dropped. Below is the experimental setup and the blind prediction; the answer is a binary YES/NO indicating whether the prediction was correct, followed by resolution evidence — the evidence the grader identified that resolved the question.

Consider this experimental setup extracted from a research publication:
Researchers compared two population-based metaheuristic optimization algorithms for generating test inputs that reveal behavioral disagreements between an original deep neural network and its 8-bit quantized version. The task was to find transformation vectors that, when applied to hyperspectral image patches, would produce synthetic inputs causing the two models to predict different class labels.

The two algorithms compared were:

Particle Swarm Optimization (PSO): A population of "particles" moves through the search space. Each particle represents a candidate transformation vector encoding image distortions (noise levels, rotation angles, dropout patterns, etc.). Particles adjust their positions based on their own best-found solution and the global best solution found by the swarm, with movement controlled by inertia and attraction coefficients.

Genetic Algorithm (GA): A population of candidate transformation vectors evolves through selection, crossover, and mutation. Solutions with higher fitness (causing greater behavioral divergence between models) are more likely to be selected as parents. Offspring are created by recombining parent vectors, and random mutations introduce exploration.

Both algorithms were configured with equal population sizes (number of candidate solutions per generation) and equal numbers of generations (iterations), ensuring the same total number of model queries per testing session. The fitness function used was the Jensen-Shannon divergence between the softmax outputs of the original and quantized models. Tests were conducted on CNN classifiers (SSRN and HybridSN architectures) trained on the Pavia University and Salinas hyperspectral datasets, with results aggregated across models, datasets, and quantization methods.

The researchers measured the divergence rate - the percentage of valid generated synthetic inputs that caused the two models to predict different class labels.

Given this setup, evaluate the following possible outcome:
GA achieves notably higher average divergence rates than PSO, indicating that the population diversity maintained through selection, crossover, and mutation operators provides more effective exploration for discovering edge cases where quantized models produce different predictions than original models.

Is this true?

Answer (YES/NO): YES